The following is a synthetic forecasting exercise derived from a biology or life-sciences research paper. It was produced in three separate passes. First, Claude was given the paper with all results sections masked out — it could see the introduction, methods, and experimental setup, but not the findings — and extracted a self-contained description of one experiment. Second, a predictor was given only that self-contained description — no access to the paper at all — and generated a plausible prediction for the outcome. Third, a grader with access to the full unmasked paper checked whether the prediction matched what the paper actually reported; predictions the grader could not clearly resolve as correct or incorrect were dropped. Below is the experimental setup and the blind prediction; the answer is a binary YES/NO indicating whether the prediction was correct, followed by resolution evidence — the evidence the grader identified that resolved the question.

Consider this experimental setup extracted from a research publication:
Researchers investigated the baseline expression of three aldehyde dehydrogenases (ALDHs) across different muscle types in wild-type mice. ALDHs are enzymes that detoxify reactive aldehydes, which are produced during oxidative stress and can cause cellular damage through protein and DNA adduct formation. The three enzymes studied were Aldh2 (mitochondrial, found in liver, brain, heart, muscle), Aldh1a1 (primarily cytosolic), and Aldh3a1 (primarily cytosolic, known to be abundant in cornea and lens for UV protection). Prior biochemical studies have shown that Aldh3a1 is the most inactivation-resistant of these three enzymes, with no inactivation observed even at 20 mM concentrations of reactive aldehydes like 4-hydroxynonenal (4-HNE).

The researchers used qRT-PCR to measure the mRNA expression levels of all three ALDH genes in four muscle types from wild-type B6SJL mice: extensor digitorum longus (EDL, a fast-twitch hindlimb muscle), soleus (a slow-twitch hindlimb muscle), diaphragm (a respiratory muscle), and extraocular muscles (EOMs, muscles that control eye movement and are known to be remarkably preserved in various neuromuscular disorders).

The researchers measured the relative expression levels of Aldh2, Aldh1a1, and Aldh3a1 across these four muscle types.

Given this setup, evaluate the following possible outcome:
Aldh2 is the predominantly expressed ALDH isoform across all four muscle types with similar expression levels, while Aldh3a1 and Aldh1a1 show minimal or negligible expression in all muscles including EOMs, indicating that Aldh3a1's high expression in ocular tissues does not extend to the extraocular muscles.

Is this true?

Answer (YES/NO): NO